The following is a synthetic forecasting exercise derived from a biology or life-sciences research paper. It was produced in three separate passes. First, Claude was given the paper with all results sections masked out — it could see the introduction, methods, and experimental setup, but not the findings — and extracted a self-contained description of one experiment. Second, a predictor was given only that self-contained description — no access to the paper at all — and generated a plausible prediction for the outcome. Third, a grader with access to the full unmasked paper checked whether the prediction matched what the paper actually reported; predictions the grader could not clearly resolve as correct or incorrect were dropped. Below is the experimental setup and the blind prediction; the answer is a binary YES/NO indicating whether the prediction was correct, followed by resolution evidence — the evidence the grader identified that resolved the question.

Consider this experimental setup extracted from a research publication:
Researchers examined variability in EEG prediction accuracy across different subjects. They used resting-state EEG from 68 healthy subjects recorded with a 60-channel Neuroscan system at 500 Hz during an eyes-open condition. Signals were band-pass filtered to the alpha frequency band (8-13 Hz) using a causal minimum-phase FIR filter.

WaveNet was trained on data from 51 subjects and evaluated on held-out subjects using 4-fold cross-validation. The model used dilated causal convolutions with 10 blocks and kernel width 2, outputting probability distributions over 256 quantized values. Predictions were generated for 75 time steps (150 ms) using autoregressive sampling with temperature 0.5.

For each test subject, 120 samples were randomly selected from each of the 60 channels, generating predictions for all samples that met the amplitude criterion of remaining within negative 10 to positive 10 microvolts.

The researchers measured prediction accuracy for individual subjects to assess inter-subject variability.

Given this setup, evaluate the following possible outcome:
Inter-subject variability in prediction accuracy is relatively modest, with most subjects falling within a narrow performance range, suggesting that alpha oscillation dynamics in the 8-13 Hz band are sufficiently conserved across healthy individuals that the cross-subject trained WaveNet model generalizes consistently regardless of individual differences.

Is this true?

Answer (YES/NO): NO